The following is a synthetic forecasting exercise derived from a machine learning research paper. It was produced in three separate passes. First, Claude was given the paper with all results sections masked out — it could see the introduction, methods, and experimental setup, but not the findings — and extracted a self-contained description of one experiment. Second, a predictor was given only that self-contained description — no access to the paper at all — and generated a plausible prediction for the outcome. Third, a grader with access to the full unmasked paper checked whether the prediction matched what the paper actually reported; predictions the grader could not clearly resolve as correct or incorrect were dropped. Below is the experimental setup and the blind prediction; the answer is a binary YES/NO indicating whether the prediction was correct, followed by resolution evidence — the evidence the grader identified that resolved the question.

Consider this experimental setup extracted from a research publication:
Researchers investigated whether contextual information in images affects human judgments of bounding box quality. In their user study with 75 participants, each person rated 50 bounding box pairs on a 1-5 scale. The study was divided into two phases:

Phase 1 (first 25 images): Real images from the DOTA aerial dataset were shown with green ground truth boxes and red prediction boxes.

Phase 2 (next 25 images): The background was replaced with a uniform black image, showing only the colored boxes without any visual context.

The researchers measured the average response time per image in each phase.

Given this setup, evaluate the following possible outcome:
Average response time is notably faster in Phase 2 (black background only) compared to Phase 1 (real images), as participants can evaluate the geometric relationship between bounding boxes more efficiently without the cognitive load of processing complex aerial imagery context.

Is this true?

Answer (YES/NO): YES